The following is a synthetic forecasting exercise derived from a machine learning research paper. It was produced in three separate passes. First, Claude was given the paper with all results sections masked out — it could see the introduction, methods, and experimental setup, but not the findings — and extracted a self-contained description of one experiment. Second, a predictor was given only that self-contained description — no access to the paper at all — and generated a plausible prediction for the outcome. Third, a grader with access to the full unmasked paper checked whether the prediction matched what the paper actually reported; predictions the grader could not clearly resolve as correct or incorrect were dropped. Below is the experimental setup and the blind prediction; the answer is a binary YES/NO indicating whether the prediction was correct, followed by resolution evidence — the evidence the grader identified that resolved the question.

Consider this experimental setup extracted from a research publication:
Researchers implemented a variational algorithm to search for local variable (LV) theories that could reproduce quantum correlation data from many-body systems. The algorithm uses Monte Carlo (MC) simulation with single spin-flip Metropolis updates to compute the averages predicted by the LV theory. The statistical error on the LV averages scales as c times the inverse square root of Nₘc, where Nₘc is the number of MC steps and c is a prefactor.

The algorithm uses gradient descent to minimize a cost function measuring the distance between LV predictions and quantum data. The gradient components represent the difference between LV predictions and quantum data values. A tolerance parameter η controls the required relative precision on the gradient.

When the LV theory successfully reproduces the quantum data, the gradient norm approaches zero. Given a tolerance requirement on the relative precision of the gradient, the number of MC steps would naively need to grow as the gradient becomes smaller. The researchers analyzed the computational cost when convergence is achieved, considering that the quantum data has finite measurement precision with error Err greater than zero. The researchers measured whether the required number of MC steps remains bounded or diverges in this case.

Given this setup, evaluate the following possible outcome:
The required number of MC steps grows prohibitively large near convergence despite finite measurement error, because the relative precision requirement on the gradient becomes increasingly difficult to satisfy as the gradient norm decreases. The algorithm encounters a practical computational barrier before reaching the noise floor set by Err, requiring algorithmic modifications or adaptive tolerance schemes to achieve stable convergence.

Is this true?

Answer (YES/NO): NO